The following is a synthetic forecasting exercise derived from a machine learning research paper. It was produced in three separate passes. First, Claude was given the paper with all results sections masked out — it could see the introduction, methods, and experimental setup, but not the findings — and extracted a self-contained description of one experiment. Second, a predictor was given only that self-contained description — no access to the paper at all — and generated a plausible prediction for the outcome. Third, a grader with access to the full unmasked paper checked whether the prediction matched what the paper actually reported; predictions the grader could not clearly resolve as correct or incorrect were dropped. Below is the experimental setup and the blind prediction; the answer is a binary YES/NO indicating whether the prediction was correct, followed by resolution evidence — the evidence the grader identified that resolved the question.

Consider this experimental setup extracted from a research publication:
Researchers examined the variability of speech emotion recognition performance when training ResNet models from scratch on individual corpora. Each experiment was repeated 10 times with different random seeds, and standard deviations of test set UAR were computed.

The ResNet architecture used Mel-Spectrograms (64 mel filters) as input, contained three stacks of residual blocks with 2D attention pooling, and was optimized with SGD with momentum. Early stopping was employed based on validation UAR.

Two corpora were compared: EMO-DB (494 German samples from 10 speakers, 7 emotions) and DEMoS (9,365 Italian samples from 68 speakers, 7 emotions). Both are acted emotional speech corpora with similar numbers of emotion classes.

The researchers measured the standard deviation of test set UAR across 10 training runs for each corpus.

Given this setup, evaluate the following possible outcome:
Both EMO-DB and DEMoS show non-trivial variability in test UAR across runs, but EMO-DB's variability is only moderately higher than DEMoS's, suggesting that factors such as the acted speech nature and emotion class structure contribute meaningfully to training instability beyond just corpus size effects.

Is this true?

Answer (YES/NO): NO